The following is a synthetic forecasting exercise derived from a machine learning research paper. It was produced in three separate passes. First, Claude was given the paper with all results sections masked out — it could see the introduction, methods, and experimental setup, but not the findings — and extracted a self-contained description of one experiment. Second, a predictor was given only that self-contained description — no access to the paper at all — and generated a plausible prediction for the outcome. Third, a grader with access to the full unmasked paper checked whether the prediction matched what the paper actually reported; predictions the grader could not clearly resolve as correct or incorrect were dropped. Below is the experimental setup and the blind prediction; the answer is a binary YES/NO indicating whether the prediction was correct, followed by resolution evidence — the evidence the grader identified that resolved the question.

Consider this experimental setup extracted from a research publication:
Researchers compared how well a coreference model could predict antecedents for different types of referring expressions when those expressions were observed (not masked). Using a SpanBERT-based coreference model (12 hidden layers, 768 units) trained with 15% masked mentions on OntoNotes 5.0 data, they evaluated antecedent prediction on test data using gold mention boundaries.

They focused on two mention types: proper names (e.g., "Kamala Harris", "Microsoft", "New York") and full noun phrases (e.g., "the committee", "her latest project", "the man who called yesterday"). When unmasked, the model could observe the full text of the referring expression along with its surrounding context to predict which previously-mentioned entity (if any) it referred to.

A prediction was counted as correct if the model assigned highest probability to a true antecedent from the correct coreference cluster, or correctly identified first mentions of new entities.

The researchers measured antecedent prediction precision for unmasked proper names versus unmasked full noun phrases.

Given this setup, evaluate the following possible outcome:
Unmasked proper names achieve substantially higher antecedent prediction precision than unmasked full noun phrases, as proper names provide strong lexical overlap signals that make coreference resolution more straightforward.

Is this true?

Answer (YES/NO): YES